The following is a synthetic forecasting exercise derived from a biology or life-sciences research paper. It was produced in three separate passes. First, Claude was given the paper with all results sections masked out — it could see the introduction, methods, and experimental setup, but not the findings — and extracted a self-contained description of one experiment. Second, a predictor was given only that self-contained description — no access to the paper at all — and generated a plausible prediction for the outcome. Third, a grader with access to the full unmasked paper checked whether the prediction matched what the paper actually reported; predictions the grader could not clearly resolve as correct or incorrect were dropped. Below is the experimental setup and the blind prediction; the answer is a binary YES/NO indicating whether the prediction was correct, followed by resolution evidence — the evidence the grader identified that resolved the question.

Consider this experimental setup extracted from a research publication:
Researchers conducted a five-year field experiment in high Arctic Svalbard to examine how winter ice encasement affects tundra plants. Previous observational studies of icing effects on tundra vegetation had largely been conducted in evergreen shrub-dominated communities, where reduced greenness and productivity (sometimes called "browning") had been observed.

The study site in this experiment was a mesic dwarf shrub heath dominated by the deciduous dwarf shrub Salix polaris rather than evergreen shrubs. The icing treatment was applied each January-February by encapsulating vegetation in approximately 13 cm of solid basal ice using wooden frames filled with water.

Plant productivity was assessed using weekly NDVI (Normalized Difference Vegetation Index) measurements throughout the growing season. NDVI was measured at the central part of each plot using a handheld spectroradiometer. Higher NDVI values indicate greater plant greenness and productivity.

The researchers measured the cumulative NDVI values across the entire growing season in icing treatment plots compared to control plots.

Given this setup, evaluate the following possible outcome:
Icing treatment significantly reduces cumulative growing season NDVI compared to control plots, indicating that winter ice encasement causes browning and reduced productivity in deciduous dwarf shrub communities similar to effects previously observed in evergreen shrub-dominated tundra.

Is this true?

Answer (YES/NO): NO